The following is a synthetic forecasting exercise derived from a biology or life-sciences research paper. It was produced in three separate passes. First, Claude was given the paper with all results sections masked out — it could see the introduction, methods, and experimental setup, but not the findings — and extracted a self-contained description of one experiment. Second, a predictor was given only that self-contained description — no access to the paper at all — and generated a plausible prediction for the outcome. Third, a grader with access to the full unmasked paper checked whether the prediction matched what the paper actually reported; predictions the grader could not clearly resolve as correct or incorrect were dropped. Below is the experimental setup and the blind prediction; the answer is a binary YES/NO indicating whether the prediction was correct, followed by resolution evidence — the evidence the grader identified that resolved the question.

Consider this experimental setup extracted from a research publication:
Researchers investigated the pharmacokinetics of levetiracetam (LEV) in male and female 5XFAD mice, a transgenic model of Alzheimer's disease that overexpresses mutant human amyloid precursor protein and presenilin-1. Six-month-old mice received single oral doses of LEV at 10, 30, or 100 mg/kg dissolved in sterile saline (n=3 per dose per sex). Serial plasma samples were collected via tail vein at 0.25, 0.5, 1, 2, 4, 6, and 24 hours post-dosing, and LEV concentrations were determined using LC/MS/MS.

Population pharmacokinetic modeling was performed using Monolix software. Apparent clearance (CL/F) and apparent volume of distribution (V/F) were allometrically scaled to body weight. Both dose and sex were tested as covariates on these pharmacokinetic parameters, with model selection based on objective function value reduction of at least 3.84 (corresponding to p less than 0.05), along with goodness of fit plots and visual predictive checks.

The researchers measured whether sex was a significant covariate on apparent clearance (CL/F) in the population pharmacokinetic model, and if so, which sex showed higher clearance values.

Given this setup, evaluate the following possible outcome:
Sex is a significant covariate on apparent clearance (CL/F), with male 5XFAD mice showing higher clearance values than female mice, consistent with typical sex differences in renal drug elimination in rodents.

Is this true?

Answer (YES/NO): NO